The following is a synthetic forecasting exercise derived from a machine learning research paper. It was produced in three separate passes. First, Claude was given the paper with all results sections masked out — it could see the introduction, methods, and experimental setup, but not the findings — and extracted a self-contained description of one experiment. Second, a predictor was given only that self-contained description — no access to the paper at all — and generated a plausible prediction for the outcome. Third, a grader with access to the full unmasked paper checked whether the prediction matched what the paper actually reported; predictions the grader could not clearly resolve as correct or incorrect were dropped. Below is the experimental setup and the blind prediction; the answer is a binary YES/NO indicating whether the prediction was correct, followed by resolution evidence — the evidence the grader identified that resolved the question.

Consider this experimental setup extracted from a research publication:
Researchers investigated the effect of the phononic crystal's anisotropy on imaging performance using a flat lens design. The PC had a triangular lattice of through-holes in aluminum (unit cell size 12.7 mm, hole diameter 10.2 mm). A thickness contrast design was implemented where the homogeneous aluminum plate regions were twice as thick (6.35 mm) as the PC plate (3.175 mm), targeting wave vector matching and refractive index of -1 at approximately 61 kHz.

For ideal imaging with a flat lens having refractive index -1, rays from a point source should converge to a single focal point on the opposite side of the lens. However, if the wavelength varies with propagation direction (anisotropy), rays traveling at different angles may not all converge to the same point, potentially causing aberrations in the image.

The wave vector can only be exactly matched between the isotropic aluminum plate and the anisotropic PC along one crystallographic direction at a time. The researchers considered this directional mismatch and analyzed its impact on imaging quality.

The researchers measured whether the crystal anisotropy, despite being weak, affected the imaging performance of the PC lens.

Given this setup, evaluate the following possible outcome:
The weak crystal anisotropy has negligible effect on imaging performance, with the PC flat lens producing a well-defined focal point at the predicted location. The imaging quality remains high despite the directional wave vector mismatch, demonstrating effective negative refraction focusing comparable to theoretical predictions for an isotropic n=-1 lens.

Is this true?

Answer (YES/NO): NO